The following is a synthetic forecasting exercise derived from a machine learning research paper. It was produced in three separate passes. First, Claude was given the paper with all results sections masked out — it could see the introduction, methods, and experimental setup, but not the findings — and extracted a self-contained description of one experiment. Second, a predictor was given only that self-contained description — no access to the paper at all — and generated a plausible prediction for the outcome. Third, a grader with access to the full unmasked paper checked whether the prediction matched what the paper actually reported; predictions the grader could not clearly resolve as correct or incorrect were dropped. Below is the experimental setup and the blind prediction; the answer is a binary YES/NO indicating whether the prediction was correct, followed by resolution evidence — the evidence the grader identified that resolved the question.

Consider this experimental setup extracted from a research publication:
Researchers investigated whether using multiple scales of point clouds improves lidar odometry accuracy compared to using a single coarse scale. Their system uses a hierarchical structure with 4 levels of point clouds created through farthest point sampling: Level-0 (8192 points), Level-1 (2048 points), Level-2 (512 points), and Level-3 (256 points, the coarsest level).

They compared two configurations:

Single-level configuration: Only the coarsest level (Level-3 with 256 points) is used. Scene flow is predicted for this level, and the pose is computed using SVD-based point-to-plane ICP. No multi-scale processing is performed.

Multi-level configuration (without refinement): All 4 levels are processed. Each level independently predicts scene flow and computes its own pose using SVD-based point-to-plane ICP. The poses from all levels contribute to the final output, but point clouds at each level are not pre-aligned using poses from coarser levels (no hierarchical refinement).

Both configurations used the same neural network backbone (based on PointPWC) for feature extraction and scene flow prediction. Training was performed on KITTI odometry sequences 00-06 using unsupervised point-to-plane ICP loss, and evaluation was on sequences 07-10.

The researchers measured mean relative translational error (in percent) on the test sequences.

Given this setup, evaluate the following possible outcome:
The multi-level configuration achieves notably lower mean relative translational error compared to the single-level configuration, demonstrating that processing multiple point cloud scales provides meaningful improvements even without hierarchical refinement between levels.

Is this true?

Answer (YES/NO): YES